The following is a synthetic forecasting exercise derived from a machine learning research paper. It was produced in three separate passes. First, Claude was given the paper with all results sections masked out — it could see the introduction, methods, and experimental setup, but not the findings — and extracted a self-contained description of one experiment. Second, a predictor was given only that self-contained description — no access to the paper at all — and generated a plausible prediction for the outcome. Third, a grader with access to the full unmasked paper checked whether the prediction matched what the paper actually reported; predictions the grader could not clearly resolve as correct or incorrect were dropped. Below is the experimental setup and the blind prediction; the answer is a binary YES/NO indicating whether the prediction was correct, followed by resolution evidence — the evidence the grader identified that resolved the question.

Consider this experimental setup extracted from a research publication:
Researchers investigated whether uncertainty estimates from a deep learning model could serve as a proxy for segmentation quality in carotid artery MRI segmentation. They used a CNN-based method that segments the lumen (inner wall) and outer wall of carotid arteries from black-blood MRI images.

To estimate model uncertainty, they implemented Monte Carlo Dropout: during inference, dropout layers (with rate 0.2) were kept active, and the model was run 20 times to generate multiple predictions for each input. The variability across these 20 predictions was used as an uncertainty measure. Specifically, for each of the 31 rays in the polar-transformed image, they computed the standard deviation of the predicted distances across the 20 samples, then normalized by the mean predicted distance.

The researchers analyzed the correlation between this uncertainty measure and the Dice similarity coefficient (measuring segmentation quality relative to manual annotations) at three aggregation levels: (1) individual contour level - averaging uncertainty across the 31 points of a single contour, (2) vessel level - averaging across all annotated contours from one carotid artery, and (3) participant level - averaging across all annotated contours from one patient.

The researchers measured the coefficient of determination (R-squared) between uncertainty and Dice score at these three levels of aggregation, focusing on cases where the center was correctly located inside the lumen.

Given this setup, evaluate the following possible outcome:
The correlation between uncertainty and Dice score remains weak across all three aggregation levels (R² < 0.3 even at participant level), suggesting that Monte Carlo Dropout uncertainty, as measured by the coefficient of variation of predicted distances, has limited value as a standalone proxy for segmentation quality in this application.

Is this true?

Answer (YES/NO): NO